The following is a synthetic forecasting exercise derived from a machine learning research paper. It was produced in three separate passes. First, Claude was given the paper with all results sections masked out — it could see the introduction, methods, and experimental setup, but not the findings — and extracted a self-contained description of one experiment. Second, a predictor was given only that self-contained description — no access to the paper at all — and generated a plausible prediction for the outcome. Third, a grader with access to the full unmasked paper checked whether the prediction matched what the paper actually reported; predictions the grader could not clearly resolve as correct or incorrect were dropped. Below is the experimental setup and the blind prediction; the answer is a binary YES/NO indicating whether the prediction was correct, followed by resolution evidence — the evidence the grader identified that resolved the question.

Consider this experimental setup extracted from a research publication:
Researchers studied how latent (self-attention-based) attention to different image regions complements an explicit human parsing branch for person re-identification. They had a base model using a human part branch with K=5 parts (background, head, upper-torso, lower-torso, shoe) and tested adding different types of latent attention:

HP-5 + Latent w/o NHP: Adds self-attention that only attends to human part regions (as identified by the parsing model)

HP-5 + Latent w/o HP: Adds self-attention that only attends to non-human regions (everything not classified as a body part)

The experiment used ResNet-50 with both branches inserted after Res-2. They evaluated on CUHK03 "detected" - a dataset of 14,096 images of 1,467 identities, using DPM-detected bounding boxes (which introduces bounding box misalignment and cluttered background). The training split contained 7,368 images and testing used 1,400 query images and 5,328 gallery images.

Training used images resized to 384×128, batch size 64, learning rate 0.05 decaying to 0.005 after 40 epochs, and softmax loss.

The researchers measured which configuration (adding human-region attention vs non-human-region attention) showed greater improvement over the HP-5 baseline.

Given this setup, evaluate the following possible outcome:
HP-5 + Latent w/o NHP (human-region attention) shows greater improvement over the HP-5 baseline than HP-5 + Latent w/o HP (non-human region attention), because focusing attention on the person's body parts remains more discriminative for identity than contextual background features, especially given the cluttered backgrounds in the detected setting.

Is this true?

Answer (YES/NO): NO